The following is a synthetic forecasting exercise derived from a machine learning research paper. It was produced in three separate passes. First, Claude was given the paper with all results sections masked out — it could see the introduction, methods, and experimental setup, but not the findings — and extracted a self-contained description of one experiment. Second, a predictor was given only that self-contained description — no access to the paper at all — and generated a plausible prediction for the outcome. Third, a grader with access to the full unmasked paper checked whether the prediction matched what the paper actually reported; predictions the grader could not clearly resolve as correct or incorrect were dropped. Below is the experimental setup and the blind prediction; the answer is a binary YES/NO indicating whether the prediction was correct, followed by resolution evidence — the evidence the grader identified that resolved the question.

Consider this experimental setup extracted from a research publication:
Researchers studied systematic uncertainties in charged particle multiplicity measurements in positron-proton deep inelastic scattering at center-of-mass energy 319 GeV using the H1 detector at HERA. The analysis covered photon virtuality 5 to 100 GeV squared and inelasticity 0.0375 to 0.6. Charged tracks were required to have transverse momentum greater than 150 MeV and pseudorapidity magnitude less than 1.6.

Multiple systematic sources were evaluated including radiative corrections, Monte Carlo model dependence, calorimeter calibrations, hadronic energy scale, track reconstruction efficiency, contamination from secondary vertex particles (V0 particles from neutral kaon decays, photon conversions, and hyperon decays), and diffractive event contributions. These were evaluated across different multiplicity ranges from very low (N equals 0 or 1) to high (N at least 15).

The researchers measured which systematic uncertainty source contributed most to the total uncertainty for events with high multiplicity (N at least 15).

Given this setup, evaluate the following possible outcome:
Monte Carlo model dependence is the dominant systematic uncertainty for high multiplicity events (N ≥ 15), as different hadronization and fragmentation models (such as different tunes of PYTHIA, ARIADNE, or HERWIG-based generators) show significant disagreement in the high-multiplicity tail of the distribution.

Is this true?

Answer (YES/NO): NO